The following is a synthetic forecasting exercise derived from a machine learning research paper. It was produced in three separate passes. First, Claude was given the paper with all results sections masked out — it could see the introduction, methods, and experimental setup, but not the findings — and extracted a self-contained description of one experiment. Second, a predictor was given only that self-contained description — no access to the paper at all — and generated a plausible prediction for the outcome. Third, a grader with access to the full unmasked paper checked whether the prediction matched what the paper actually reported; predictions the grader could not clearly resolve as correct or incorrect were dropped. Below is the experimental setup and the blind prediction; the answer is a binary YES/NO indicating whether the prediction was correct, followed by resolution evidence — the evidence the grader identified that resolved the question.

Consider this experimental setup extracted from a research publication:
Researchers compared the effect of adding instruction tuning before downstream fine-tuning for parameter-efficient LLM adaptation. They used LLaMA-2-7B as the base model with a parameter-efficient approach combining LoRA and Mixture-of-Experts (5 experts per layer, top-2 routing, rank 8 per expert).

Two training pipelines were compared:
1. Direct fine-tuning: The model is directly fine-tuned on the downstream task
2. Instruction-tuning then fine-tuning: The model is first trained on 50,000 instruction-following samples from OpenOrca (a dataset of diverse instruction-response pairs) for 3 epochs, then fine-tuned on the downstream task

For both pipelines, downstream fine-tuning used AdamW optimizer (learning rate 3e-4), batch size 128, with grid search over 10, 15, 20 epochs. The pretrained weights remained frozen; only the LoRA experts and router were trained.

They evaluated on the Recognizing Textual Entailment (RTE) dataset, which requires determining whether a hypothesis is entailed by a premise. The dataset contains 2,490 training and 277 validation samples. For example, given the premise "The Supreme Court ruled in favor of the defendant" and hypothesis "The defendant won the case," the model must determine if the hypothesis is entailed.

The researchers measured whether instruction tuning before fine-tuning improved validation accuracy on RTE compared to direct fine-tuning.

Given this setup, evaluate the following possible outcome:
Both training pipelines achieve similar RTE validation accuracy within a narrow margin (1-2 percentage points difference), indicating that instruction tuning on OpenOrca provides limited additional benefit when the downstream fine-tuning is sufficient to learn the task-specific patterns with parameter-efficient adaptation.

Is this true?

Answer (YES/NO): NO